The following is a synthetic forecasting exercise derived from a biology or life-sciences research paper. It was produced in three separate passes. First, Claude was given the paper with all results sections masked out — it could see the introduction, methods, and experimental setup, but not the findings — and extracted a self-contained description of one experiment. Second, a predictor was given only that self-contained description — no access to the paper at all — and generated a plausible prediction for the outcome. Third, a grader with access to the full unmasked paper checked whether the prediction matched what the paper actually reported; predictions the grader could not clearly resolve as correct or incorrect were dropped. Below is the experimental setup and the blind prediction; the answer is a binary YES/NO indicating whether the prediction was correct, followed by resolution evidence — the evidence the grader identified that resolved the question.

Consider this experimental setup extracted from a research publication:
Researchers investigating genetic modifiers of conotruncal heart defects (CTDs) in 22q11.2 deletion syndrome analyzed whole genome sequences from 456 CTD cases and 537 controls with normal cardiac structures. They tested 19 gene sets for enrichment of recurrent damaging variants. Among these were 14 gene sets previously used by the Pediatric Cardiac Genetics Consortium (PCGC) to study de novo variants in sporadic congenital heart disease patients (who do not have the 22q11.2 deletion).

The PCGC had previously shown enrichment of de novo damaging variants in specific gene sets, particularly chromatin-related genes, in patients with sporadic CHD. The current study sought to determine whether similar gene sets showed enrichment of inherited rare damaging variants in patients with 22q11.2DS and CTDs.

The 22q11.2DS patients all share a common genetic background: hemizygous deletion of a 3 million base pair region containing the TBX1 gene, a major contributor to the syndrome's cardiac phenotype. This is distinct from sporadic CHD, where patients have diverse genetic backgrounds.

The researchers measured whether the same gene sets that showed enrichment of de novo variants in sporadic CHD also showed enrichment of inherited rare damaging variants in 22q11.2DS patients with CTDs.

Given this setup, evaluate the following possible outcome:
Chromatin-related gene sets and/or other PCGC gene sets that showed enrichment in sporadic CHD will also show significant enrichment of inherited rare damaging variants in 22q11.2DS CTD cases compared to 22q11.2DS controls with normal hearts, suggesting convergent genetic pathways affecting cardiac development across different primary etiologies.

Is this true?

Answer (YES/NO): YES